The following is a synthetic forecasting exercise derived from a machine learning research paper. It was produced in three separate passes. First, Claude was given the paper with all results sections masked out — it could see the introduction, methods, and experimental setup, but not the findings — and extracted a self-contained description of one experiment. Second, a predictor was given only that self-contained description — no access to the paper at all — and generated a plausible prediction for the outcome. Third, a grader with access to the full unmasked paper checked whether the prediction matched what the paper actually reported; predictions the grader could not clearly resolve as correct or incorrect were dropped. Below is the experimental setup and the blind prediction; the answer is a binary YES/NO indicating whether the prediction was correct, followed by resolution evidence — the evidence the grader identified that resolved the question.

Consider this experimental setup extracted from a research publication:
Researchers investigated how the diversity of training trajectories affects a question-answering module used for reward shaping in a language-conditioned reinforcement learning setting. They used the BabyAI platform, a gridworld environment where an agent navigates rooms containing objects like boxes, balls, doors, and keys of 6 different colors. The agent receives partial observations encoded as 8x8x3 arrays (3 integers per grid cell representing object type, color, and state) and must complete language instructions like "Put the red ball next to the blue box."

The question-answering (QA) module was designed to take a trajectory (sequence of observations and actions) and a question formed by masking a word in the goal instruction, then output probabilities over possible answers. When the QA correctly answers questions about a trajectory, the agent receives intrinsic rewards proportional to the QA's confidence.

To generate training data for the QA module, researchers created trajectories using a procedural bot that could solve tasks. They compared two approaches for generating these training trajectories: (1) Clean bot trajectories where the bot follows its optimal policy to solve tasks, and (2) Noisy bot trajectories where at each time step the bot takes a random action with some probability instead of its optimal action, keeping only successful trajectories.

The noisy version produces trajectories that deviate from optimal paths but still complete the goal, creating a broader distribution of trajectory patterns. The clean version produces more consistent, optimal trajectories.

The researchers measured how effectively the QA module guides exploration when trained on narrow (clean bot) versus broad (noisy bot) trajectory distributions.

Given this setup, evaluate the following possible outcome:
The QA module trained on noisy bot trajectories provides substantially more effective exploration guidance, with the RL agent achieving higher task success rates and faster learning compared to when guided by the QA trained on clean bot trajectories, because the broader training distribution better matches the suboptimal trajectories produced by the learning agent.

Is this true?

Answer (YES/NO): YES